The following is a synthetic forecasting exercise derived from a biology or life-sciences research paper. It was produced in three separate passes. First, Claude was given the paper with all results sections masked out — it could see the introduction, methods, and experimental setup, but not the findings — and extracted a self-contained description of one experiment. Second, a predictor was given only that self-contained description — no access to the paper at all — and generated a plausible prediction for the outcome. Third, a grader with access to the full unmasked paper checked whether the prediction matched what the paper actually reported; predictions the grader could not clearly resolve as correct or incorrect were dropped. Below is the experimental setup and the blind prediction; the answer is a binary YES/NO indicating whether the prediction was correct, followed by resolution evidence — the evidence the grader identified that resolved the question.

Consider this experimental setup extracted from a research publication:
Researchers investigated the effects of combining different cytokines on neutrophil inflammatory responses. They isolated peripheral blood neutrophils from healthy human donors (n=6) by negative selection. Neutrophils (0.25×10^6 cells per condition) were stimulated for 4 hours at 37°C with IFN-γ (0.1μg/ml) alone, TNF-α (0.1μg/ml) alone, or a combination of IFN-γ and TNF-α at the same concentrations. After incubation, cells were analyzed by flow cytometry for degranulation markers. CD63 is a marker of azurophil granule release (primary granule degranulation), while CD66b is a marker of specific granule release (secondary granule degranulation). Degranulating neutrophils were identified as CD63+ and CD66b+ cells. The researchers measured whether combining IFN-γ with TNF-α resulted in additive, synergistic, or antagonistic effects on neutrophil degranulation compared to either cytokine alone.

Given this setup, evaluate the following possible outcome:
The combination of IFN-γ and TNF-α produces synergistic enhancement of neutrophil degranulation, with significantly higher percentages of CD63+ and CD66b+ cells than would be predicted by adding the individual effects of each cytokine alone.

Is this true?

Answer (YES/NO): YES